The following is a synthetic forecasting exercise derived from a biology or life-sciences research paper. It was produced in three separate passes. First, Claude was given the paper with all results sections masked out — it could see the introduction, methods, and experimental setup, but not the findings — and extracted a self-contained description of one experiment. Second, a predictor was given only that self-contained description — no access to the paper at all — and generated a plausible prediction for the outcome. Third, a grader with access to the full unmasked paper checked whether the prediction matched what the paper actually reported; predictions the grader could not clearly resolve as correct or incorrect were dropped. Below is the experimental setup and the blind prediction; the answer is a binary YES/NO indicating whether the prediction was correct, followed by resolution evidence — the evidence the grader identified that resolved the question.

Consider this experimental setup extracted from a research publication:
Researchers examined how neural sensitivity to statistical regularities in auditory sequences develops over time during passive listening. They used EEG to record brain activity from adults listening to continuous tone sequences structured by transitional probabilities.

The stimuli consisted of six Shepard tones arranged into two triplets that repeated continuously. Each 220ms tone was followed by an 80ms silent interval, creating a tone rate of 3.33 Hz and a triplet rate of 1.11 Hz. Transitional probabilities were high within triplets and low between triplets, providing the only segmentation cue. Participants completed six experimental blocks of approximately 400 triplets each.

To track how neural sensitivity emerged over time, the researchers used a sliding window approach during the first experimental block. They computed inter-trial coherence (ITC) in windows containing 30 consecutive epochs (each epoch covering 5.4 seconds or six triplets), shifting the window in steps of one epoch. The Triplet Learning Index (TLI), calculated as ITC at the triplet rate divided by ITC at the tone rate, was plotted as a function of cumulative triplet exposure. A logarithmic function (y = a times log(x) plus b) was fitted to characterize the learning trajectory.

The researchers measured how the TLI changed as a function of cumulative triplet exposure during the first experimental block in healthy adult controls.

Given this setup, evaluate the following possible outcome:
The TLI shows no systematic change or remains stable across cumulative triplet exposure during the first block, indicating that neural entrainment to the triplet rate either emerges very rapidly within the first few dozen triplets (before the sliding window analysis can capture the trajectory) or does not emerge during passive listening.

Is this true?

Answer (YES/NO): NO